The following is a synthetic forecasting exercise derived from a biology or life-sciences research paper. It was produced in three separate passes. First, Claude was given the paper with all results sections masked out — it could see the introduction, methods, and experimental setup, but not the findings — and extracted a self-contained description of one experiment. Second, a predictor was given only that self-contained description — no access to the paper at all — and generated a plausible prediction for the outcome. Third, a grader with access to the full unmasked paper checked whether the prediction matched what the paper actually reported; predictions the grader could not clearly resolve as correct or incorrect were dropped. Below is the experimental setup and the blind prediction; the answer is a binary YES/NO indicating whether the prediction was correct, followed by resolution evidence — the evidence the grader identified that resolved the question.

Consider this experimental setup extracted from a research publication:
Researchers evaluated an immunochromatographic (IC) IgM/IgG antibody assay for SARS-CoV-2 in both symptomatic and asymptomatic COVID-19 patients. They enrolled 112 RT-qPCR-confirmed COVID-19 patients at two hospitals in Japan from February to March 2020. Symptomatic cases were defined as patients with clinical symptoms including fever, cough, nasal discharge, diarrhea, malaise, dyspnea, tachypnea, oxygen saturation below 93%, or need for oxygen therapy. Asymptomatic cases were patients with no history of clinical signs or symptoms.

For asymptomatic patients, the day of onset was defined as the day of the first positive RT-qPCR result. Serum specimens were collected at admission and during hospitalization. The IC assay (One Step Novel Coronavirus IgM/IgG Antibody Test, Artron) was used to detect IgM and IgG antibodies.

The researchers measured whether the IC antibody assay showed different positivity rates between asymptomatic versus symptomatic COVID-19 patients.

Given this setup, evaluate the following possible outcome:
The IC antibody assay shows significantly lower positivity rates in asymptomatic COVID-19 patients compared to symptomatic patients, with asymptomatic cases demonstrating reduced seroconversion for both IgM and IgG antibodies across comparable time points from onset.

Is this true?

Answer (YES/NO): NO